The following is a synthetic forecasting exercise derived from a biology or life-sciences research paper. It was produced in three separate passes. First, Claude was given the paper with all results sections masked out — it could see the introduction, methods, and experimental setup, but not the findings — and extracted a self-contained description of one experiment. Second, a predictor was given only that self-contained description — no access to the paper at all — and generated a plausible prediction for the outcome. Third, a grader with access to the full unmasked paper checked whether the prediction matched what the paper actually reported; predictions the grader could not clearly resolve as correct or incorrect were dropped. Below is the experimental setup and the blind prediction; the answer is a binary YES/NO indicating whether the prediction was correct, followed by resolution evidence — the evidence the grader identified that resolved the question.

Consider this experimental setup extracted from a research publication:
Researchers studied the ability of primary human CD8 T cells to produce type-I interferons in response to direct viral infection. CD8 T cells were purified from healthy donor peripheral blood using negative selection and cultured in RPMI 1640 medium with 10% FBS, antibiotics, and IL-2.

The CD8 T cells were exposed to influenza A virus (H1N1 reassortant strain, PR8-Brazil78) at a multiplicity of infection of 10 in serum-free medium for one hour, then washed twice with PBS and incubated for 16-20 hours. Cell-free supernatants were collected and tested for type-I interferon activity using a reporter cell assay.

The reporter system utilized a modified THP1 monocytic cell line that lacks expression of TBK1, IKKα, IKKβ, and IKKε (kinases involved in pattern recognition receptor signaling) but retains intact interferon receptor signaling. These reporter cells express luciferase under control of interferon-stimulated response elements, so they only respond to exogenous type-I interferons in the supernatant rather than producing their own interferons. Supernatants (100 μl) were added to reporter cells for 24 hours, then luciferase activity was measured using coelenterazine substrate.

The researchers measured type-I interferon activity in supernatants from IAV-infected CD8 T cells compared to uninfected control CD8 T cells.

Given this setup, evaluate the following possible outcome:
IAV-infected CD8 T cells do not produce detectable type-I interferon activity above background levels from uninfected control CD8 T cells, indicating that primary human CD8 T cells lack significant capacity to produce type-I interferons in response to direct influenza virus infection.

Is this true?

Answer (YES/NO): NO